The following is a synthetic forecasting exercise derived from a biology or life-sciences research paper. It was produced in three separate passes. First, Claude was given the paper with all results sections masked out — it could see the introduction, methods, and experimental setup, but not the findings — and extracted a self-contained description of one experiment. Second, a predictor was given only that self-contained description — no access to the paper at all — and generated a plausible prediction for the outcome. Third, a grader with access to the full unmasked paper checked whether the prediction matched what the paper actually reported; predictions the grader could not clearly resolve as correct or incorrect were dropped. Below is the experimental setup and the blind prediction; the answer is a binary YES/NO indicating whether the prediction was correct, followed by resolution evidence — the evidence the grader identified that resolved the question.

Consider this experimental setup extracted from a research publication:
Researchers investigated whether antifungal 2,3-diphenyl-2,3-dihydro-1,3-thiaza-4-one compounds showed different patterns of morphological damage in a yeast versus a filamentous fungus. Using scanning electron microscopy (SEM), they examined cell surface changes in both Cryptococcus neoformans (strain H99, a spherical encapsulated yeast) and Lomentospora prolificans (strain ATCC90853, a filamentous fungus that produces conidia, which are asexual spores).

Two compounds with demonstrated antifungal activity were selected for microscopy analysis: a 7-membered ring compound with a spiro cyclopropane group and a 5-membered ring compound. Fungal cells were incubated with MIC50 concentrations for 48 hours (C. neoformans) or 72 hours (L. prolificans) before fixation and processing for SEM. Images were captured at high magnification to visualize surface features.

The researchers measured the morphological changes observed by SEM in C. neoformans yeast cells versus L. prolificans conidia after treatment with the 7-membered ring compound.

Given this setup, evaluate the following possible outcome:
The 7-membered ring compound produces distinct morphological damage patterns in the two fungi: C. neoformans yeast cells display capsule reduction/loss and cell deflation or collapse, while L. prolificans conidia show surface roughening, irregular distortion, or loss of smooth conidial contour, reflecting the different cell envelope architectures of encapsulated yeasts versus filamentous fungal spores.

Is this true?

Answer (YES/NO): NO